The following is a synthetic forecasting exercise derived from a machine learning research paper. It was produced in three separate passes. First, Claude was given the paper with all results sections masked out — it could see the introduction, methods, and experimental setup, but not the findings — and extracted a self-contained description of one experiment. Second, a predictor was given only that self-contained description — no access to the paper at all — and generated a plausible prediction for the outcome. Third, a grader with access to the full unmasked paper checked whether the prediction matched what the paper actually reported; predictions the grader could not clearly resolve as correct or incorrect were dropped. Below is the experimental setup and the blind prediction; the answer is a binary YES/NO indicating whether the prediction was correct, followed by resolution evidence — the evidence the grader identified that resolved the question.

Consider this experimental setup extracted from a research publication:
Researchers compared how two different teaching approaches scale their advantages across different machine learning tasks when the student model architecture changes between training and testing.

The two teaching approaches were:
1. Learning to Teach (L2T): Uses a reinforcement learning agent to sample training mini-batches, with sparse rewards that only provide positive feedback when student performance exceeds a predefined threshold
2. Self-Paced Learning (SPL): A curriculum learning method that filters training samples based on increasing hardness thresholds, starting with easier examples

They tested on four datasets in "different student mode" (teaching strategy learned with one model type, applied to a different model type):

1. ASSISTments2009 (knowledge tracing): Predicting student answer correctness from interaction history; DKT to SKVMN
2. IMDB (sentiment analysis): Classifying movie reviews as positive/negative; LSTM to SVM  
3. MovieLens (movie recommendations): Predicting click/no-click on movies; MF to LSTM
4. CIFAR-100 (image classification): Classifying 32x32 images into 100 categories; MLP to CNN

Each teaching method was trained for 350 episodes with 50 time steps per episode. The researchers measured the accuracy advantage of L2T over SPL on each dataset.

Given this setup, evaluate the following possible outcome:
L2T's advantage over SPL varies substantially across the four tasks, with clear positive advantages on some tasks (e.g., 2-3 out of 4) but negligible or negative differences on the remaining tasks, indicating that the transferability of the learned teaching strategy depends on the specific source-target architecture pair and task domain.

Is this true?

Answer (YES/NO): NO